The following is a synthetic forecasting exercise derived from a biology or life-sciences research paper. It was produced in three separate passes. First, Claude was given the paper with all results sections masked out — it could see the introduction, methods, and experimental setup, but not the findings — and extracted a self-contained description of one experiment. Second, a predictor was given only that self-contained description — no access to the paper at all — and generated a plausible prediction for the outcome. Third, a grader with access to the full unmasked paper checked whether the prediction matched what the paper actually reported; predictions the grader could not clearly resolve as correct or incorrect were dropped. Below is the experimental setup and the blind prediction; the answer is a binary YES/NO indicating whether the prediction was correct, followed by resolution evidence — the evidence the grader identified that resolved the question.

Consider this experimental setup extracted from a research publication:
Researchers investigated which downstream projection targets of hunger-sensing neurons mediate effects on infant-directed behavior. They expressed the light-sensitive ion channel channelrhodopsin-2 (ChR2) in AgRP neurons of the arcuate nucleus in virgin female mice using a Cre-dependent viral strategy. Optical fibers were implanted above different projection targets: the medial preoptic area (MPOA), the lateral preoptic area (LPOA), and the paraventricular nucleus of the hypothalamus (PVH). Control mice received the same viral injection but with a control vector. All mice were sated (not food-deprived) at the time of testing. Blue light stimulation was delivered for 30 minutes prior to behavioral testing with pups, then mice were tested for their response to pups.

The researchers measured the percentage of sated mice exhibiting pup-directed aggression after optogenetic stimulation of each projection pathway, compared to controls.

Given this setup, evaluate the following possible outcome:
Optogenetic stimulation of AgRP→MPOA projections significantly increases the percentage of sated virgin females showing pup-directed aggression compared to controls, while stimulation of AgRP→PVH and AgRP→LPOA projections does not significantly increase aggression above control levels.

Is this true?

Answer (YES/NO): YES